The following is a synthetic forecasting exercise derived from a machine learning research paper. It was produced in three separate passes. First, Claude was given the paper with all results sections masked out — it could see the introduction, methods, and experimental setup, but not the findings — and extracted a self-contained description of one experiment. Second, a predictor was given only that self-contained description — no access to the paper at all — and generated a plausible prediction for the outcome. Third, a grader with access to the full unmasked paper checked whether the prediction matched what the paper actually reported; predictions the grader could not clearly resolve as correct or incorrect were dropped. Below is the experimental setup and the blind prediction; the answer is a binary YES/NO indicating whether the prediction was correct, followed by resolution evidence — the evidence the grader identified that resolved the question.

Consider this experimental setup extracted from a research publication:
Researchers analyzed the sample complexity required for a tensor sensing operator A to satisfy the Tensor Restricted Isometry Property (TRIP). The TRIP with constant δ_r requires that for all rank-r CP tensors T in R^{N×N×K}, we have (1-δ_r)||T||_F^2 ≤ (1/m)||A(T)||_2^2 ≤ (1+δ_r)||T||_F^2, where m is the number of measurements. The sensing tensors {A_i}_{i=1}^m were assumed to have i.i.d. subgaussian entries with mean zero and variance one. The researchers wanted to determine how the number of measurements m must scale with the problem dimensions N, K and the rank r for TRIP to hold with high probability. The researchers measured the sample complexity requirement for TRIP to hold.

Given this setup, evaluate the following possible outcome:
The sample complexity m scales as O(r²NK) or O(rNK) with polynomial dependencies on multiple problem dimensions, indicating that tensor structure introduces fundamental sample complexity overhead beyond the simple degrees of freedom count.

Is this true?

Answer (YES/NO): NO